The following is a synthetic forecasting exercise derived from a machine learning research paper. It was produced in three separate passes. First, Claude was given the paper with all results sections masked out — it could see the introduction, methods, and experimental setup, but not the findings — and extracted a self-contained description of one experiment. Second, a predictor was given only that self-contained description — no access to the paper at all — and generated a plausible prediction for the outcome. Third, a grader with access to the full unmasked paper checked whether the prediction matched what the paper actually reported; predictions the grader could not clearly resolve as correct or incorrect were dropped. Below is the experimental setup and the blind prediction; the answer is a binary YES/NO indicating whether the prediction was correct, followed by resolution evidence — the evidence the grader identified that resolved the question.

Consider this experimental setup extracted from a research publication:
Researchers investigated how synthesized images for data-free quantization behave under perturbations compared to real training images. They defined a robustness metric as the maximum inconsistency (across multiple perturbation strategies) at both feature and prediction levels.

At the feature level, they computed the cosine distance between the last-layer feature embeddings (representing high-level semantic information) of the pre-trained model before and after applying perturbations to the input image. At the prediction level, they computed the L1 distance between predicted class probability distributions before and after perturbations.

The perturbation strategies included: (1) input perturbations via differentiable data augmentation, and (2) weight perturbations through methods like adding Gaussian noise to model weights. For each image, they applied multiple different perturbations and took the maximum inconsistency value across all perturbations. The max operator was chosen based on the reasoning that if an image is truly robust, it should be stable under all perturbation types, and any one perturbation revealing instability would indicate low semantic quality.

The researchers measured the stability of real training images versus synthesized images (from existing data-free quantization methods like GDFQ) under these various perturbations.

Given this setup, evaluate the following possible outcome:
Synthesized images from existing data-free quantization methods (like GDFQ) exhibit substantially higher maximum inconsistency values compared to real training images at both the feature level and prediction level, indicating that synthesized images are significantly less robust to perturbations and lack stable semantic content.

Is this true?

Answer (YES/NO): YES